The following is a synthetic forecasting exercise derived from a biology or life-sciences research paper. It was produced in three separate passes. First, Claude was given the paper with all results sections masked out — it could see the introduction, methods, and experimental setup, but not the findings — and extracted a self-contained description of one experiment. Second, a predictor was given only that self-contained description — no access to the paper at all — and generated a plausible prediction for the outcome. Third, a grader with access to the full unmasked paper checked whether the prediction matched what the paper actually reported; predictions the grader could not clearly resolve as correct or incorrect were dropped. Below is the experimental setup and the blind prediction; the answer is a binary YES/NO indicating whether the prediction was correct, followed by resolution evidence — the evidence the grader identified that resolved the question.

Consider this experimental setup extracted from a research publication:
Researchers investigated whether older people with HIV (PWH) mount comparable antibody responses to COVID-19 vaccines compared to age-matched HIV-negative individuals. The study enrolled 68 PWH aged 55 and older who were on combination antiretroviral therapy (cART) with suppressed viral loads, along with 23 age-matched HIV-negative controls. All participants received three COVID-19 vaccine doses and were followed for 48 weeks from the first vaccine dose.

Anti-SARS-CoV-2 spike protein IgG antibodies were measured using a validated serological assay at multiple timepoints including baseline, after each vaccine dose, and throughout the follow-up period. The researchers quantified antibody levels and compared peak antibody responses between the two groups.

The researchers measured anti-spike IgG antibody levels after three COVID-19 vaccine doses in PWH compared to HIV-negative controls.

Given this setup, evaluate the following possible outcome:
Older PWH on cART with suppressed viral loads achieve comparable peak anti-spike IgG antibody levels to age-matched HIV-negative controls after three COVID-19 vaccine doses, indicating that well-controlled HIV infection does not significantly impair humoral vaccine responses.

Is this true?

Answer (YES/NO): YES